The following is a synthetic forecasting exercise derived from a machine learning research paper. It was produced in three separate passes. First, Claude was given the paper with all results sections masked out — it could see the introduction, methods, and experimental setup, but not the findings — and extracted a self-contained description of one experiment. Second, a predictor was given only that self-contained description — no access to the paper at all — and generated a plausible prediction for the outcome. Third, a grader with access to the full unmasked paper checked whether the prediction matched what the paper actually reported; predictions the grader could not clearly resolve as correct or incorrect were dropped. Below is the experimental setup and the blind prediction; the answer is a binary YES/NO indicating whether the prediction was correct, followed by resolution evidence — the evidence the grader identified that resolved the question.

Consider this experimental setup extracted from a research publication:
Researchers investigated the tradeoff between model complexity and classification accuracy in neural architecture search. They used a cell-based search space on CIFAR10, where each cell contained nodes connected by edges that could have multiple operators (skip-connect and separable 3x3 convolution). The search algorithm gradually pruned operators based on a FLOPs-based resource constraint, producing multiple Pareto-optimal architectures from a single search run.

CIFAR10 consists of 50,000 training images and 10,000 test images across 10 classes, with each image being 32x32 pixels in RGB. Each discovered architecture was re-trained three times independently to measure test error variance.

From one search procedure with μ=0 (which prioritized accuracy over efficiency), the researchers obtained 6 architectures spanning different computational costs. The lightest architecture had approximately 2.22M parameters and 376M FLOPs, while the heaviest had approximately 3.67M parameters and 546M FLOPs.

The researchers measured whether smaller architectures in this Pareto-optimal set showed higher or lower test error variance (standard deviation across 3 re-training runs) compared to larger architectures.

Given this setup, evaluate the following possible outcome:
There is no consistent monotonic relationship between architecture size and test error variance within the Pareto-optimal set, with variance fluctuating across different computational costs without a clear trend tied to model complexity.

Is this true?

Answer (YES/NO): YES